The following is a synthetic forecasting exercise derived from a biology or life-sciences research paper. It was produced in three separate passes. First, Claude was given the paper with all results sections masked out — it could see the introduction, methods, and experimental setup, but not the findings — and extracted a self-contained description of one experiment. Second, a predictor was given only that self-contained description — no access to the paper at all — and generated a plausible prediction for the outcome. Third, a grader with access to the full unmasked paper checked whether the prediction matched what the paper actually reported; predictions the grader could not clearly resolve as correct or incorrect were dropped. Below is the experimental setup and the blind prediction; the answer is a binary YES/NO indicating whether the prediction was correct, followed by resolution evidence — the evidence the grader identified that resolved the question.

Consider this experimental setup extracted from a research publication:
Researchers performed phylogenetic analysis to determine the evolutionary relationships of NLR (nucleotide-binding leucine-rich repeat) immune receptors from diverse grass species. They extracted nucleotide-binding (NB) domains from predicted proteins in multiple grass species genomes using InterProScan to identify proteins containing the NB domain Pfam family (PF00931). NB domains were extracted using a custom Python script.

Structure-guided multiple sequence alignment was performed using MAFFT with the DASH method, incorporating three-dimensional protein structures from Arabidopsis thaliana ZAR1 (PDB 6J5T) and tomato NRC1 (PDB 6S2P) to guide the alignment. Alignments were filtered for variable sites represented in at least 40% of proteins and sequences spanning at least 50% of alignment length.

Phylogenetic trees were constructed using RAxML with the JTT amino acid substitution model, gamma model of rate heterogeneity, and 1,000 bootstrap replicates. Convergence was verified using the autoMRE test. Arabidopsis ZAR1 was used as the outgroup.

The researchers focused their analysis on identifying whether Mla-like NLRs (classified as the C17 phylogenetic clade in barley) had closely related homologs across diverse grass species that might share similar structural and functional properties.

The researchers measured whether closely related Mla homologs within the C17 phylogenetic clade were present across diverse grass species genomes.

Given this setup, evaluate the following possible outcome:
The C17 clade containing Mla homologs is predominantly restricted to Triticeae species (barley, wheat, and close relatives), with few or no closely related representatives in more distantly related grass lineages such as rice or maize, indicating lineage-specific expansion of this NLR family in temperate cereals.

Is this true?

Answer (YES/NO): NO